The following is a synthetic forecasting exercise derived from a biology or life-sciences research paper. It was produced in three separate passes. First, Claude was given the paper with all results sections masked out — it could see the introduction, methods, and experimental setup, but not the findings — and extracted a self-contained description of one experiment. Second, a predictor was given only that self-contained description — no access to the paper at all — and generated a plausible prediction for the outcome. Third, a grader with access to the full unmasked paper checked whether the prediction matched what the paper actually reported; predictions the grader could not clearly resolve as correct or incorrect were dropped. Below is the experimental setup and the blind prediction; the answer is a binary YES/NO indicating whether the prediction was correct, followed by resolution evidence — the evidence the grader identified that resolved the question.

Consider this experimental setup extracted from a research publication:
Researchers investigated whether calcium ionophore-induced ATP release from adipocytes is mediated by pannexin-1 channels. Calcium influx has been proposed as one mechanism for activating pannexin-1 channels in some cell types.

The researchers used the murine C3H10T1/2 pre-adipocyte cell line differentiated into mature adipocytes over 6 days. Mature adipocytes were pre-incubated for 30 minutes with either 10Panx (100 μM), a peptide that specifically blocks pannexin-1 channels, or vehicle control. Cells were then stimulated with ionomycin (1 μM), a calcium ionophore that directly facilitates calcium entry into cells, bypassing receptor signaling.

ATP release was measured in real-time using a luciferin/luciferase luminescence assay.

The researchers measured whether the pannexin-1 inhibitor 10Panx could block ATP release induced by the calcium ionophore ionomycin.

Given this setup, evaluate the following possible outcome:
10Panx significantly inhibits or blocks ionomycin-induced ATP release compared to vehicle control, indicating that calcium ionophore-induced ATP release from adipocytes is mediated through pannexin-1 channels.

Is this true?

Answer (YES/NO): NO